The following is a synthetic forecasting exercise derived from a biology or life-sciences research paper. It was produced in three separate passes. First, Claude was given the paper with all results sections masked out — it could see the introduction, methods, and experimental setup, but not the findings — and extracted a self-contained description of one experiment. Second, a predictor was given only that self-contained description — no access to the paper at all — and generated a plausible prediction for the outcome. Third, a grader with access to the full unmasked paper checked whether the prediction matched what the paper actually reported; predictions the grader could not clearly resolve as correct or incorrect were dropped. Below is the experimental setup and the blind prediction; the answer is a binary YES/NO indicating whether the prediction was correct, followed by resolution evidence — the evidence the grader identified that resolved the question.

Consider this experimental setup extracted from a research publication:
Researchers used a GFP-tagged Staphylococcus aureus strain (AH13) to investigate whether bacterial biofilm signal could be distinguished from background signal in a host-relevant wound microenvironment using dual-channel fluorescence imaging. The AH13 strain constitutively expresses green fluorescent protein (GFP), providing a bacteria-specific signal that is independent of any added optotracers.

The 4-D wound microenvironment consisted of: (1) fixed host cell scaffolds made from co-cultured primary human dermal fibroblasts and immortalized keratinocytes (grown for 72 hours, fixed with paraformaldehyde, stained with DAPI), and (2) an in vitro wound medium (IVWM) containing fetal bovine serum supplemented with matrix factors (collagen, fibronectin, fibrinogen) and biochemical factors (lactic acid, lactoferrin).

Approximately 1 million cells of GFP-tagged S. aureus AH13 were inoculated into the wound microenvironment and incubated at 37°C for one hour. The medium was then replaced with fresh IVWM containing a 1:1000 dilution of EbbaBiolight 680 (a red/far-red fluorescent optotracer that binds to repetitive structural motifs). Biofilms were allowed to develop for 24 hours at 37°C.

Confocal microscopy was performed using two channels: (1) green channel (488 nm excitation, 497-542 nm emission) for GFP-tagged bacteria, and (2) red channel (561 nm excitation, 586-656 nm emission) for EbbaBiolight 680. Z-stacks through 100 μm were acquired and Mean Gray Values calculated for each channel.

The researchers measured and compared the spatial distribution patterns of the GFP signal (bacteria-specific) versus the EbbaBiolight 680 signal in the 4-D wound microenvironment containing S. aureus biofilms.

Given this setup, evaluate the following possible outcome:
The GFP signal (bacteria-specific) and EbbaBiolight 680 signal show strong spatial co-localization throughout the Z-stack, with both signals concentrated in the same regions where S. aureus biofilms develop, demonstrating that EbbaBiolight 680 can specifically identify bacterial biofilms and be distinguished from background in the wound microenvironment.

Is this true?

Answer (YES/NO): NO